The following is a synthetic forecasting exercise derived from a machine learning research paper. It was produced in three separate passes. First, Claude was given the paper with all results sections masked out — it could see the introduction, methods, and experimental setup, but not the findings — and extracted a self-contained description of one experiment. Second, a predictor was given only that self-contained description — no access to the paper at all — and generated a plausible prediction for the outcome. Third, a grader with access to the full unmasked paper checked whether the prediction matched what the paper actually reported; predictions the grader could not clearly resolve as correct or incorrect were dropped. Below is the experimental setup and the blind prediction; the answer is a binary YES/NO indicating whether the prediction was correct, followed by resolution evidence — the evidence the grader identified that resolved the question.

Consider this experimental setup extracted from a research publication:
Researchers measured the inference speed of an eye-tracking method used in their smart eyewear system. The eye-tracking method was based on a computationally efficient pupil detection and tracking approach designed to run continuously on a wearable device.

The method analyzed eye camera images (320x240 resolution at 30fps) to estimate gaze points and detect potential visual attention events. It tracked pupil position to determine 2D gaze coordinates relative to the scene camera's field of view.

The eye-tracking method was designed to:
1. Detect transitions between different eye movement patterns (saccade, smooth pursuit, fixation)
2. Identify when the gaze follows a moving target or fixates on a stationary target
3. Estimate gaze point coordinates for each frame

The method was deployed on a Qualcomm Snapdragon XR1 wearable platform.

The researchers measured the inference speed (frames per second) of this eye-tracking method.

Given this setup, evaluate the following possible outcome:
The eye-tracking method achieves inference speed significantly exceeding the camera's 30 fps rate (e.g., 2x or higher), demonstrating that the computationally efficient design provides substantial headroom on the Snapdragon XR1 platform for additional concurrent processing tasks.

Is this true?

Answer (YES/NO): YES